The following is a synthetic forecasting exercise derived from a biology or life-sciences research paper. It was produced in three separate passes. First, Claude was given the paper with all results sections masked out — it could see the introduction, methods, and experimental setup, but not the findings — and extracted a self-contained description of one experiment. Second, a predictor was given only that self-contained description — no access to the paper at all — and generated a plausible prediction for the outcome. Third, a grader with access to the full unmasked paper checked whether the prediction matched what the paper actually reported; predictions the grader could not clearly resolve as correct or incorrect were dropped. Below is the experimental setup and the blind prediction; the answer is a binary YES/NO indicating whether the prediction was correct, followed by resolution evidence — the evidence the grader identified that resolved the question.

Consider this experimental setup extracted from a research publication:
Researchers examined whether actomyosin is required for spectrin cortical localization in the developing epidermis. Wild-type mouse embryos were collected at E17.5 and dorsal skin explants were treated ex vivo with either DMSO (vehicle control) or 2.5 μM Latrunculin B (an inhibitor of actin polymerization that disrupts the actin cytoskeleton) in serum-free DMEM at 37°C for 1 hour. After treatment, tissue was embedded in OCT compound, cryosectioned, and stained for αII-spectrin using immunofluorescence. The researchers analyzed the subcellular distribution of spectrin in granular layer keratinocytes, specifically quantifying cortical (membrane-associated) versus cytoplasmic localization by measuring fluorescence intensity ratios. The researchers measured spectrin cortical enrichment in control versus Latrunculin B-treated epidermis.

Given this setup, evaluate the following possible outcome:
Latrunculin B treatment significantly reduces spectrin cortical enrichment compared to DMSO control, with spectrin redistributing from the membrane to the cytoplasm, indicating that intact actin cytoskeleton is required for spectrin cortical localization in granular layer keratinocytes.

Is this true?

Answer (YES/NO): YES